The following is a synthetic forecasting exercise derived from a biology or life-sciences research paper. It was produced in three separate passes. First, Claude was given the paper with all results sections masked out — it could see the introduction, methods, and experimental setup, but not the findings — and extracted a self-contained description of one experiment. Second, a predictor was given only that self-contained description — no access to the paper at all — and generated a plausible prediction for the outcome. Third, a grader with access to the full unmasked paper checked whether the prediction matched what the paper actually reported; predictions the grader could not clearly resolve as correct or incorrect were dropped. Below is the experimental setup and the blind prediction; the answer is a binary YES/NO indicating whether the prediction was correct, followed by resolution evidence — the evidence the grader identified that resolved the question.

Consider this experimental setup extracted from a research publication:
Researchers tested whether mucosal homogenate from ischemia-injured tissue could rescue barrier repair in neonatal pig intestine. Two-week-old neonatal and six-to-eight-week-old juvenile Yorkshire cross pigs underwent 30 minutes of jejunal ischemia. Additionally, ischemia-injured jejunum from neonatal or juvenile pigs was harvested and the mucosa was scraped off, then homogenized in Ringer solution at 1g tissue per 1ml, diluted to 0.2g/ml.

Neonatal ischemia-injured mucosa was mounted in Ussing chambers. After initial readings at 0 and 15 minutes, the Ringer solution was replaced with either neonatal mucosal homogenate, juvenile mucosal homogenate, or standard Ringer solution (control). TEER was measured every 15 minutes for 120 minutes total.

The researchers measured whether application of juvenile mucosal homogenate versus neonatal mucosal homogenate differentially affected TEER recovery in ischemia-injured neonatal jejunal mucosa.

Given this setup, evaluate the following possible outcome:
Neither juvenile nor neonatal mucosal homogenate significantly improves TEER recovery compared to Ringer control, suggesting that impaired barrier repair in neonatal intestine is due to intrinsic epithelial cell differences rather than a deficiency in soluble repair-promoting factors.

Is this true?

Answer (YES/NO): NO